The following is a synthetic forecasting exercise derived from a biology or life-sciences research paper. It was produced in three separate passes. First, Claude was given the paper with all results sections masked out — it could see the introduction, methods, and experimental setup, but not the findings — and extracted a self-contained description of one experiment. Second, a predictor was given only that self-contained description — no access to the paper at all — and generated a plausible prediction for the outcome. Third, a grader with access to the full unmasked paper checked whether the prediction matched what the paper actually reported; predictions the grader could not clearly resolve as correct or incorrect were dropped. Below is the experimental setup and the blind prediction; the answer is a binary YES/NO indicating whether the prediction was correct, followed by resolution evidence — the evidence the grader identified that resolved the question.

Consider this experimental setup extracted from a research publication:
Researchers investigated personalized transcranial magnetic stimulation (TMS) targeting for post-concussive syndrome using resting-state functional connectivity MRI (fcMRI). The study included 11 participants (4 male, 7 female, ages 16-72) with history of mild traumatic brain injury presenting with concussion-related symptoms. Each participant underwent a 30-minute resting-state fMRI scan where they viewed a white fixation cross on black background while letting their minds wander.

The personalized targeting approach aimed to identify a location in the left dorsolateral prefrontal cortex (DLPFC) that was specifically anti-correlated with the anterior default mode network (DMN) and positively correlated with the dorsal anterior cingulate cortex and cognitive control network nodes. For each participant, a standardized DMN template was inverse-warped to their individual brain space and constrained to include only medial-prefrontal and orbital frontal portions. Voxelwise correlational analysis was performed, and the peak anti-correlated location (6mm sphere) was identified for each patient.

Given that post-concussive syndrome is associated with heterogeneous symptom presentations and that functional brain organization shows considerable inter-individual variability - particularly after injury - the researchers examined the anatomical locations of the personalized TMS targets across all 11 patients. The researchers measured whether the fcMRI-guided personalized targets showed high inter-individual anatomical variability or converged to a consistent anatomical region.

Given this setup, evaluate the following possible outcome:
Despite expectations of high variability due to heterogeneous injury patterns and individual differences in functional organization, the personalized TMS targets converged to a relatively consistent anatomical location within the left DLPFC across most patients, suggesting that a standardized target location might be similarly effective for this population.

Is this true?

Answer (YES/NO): YES